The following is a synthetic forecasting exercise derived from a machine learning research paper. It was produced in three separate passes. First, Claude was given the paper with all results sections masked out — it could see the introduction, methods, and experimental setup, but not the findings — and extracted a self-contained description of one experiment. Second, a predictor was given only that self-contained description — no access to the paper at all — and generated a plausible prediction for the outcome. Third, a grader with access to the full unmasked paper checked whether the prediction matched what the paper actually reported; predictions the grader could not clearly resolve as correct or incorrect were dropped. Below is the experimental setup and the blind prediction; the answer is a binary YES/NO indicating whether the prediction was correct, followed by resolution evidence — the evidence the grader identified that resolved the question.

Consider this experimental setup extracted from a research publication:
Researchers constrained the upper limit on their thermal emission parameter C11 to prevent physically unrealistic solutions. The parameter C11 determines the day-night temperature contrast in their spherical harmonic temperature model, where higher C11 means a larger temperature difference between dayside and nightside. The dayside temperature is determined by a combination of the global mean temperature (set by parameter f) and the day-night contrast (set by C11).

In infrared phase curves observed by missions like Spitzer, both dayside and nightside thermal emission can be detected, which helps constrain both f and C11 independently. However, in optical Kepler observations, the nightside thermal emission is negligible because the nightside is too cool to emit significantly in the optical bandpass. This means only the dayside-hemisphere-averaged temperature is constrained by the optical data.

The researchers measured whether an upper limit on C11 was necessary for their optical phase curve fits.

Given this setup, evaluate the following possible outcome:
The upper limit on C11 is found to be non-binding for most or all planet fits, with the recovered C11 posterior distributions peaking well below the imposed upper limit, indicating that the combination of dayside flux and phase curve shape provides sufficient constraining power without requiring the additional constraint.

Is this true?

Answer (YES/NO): NO